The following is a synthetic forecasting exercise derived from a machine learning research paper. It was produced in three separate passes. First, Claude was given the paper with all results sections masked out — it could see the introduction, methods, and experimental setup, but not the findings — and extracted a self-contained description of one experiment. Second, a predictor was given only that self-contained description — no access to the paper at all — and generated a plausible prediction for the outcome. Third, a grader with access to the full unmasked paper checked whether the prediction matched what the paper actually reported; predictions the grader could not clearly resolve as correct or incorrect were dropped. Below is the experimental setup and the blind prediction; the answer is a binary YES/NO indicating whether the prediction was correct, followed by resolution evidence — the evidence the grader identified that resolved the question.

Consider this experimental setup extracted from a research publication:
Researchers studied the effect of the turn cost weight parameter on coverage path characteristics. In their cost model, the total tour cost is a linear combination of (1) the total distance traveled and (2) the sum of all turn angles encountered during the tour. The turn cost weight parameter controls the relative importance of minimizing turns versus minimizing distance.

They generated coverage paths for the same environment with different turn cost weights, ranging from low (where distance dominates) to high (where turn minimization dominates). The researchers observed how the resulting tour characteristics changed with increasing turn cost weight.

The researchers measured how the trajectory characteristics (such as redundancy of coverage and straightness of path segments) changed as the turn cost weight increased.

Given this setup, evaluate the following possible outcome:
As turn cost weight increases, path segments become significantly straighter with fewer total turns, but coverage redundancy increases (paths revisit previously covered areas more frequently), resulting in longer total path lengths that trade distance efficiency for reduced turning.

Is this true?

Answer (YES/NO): YES